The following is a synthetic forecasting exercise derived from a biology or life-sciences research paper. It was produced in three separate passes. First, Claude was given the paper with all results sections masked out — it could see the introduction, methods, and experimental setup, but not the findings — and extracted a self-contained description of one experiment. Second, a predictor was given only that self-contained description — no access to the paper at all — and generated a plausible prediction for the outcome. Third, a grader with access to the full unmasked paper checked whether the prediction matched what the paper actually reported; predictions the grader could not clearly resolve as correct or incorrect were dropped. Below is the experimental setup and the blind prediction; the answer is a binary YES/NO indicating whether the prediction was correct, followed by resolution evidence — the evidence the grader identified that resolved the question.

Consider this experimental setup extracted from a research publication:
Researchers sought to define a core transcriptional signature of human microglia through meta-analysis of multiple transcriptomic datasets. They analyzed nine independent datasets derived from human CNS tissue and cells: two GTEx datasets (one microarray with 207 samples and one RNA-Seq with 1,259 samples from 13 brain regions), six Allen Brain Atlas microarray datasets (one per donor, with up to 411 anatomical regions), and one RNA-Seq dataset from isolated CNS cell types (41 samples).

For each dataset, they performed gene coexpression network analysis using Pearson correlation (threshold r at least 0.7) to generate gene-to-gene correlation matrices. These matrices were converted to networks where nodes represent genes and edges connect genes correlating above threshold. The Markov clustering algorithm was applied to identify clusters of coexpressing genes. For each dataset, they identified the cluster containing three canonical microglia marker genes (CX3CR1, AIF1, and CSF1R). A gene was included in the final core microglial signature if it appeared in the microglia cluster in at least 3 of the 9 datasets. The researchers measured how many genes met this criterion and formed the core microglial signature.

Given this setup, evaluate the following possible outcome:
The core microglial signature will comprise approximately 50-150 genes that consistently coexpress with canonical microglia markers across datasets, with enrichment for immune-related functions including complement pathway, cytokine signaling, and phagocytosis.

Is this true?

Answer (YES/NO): NO